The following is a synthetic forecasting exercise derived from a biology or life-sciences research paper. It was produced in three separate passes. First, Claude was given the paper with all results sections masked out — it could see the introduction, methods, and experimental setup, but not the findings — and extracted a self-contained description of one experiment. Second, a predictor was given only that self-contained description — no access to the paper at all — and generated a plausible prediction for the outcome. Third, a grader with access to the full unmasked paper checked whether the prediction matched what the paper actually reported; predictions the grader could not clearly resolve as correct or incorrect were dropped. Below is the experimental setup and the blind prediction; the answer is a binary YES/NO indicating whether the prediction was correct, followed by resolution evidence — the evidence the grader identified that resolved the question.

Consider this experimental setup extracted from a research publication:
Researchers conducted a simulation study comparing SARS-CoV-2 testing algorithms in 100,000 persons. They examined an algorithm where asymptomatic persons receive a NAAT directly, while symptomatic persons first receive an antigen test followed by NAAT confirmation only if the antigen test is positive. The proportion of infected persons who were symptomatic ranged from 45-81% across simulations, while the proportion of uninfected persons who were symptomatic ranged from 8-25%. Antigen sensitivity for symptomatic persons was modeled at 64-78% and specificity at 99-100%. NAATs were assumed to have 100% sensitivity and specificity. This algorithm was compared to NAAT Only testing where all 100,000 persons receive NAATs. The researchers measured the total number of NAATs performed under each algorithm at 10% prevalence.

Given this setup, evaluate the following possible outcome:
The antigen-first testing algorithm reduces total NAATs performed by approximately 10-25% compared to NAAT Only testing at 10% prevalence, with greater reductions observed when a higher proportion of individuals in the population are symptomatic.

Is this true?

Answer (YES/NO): NO